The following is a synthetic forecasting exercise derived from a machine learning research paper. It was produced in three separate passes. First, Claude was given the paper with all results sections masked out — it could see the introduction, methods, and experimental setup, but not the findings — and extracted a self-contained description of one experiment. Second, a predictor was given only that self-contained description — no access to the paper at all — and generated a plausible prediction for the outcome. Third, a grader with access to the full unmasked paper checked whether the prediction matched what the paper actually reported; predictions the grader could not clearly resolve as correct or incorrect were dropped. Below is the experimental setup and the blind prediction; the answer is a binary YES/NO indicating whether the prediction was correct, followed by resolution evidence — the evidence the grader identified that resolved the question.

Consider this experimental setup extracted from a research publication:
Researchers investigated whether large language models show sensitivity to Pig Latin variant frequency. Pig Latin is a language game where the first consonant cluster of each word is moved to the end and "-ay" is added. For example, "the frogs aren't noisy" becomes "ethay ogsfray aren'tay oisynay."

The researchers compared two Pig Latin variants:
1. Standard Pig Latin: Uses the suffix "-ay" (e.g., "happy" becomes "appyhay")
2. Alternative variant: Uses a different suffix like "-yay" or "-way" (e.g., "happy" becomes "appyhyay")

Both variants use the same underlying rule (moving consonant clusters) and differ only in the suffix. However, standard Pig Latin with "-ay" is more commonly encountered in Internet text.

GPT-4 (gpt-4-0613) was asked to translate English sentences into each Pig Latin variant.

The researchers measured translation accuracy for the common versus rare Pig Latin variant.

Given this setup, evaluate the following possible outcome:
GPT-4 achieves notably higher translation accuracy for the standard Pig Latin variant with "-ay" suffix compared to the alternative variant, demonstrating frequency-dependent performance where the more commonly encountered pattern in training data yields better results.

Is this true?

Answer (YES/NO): YES